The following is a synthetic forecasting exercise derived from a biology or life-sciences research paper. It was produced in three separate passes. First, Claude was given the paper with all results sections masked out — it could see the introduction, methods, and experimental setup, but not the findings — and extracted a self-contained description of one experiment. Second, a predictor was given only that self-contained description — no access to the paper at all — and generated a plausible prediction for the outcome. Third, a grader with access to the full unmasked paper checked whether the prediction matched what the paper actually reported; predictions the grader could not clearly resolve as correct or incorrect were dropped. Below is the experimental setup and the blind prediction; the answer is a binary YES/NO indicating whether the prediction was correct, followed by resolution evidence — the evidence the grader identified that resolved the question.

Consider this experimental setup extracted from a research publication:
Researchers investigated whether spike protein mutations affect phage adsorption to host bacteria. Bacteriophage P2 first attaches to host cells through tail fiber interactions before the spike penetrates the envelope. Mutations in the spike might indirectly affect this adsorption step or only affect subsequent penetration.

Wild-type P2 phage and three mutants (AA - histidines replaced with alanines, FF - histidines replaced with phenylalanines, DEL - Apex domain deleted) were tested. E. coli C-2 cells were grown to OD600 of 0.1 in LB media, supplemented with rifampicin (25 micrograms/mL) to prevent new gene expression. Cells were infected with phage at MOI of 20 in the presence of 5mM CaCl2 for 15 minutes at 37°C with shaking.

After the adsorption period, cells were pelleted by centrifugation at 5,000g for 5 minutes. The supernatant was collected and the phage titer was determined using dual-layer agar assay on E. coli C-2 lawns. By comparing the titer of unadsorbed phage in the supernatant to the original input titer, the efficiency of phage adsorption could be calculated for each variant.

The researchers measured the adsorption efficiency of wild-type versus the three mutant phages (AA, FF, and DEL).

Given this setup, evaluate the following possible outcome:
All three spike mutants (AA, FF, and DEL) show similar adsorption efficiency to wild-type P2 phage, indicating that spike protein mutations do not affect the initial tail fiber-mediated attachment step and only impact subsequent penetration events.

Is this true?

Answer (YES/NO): YES